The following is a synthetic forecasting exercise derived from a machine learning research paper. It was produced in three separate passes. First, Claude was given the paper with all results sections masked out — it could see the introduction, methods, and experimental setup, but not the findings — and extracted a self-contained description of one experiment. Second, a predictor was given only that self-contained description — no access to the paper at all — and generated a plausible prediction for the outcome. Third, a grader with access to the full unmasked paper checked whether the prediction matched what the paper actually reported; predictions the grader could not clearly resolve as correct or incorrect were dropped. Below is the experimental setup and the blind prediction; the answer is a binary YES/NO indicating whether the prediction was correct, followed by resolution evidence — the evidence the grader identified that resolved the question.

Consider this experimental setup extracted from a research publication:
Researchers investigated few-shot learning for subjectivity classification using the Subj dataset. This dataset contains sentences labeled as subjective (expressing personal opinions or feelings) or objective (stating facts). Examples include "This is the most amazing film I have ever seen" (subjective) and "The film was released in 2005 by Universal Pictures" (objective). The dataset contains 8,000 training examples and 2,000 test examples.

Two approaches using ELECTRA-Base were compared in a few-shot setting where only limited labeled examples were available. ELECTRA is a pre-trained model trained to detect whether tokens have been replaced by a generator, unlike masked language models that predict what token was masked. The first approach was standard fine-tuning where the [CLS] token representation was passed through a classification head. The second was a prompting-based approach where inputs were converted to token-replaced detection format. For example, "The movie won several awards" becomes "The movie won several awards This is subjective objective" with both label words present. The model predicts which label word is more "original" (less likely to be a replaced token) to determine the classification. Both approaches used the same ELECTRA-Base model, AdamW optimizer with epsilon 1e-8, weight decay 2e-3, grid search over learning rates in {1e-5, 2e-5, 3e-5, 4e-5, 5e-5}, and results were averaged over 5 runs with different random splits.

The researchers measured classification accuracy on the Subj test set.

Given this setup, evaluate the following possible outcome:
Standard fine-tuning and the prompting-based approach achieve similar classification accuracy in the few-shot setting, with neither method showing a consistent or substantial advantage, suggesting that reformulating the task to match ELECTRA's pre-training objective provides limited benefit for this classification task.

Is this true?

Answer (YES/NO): NO